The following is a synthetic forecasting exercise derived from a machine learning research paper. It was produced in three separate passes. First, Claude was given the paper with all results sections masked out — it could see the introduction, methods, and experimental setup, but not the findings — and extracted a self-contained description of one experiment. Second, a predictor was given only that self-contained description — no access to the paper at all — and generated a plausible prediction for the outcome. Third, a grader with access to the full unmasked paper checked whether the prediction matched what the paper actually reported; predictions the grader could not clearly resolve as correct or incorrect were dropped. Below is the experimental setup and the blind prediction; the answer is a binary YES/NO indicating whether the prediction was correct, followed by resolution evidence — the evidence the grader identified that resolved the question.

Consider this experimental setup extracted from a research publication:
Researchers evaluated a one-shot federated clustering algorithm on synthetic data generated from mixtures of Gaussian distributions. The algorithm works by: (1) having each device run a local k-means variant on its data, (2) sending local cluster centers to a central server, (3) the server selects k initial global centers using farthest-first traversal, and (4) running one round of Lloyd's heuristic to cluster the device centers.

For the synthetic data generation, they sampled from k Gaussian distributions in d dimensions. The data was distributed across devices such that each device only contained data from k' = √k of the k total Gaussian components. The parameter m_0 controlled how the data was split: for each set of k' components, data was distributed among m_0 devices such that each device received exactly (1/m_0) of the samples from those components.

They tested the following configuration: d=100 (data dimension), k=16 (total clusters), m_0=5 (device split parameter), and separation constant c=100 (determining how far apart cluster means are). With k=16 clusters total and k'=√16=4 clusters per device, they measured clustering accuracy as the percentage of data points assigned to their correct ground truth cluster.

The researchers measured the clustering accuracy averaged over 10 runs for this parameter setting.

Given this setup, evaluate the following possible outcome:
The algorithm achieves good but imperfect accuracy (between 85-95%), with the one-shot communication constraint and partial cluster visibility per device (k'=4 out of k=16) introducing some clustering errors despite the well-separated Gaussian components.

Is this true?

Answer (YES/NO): NO